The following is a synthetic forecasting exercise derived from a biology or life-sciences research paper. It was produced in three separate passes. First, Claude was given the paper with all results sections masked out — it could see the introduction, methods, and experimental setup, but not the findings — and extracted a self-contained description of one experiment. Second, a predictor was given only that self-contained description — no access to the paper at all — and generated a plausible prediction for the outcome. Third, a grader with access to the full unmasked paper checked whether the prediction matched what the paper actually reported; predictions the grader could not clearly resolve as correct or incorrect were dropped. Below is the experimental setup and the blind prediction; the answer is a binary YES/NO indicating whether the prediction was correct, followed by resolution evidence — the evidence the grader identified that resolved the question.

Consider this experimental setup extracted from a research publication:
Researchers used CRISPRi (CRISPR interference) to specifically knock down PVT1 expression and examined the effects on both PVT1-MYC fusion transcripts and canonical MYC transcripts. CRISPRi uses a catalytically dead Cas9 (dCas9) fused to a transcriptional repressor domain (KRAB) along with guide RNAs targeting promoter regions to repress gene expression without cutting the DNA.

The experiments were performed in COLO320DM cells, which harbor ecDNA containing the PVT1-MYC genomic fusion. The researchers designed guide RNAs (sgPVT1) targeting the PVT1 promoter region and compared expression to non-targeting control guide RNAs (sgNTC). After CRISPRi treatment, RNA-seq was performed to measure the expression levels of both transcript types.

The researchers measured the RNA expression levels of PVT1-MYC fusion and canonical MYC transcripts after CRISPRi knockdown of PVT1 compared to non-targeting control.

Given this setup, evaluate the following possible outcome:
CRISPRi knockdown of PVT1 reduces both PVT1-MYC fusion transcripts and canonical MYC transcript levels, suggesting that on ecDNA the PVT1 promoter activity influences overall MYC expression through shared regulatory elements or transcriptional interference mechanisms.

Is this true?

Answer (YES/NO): NO